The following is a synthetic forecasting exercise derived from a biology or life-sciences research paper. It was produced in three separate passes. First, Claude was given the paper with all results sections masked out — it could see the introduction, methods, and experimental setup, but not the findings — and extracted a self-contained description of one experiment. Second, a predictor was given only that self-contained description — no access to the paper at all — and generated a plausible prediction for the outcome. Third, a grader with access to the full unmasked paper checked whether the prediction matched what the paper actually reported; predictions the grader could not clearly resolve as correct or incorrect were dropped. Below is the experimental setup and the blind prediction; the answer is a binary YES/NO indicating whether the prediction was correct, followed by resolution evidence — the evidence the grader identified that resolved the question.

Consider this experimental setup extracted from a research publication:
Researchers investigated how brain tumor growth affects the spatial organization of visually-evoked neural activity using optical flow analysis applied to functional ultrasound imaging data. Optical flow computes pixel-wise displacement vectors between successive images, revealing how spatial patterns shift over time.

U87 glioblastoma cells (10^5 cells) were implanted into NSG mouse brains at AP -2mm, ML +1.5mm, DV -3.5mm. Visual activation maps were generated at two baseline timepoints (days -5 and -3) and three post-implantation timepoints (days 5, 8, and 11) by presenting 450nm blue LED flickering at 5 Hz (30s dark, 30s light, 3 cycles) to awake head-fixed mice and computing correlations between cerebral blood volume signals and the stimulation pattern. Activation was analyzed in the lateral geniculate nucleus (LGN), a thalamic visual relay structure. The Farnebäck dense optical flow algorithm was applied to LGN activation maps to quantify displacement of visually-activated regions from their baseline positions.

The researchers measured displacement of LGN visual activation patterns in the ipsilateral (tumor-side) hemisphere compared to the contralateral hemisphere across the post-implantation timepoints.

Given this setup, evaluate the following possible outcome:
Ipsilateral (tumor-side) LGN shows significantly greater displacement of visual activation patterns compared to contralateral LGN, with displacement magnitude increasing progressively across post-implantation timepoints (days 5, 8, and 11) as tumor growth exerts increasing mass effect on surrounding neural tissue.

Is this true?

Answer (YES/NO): YES